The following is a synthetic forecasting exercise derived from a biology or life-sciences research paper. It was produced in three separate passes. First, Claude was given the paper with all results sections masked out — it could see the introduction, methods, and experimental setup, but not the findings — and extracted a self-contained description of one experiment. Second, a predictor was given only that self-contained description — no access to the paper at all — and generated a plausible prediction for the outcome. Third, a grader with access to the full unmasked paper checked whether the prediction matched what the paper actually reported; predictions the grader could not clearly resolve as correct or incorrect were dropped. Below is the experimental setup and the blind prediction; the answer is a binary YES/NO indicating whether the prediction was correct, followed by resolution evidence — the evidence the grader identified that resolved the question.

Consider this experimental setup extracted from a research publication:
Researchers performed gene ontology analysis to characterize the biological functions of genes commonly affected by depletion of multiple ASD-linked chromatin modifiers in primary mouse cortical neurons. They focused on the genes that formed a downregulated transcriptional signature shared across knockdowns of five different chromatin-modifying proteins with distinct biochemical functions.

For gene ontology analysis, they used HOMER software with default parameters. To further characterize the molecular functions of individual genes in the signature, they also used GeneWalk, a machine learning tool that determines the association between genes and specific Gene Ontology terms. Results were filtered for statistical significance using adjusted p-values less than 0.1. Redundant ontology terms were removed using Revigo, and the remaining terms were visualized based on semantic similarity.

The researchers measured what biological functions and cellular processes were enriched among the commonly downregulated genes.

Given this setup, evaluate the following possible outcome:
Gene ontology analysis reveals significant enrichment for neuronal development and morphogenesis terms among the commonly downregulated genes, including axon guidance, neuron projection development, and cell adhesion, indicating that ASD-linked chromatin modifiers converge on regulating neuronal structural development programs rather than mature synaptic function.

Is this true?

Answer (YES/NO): NO